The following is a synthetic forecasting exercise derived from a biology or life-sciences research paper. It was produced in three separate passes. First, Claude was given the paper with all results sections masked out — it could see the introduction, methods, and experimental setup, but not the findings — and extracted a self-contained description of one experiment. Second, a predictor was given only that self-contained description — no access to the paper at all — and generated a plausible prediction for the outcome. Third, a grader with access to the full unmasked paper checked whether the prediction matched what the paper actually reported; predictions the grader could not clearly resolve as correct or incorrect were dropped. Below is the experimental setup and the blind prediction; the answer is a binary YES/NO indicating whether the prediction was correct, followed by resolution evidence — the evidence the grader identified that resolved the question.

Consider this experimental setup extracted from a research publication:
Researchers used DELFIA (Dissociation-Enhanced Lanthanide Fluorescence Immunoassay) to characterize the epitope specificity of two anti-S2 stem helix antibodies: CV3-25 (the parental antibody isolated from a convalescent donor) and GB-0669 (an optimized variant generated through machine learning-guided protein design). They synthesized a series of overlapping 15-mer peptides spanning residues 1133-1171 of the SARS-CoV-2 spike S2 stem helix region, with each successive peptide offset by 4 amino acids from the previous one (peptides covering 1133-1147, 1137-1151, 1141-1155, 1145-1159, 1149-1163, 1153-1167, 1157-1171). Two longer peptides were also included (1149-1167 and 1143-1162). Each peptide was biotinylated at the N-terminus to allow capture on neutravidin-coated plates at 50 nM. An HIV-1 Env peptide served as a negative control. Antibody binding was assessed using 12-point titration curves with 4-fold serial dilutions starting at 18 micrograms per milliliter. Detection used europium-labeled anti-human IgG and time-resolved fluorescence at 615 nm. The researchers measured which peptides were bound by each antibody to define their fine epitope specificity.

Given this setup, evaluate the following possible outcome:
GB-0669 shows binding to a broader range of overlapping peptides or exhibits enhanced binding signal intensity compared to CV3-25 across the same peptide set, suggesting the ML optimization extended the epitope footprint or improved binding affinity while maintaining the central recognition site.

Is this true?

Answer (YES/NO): NO